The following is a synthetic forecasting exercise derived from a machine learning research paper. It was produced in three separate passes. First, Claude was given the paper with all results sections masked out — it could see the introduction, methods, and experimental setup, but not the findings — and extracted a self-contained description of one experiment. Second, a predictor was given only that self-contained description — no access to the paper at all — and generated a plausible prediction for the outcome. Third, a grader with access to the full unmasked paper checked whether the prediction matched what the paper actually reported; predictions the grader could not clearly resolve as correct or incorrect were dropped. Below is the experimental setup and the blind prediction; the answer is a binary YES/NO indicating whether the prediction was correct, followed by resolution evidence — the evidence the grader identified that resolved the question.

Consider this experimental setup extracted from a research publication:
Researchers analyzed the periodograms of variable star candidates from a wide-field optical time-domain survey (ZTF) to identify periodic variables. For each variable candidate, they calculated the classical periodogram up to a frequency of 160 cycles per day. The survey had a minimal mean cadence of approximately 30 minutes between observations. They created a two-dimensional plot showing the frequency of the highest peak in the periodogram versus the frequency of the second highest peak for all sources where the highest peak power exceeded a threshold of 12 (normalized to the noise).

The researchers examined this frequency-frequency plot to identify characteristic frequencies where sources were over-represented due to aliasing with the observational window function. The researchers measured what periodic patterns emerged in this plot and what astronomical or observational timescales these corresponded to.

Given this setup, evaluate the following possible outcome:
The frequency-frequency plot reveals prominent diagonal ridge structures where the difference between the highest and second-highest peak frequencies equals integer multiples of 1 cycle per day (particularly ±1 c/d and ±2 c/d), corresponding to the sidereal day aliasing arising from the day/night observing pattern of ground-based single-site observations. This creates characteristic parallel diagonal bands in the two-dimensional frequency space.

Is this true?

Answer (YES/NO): NO